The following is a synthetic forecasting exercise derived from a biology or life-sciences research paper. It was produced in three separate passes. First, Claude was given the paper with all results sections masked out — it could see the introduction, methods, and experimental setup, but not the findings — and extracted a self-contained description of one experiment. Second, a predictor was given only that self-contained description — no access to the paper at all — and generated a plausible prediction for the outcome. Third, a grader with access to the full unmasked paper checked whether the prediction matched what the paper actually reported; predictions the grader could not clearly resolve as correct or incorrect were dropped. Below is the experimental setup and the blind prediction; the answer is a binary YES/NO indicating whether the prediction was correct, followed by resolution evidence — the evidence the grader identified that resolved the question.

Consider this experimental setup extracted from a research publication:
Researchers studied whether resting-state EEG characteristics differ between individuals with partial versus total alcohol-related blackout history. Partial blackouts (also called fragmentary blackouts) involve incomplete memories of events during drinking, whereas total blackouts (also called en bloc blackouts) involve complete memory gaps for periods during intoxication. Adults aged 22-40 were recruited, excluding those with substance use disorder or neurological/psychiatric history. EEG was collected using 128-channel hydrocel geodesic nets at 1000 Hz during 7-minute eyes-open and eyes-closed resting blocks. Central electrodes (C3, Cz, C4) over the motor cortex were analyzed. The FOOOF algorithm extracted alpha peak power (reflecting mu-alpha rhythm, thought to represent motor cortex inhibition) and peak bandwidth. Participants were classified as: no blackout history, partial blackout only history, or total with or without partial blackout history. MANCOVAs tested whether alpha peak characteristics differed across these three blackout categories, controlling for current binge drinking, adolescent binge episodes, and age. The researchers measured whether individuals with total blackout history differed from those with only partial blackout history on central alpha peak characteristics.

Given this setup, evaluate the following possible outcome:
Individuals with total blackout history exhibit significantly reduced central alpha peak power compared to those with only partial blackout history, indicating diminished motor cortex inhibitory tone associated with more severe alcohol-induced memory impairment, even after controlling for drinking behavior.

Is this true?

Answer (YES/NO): NO